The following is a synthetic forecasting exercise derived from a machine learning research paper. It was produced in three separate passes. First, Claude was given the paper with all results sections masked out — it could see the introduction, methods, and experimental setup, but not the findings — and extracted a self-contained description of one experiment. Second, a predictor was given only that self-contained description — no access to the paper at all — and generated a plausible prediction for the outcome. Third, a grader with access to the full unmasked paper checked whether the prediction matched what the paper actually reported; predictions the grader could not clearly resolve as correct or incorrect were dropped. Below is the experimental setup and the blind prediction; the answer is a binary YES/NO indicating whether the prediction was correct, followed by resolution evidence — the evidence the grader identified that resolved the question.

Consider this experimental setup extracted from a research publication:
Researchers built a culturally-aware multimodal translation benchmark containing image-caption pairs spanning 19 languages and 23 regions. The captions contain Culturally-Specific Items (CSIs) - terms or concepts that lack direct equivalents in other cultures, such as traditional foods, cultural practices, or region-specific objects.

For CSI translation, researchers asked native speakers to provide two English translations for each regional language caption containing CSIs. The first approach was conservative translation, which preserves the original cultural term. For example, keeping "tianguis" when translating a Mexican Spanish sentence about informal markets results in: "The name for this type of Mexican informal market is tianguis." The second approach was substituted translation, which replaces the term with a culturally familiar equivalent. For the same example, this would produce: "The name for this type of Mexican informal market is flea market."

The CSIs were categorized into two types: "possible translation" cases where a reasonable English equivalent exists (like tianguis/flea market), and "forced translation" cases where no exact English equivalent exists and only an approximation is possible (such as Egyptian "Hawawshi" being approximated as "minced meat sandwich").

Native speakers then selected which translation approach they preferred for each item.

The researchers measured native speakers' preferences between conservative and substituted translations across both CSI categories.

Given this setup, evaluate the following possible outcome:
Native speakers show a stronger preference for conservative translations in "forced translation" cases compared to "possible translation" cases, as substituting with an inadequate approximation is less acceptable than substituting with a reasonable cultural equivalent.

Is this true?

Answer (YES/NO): YES